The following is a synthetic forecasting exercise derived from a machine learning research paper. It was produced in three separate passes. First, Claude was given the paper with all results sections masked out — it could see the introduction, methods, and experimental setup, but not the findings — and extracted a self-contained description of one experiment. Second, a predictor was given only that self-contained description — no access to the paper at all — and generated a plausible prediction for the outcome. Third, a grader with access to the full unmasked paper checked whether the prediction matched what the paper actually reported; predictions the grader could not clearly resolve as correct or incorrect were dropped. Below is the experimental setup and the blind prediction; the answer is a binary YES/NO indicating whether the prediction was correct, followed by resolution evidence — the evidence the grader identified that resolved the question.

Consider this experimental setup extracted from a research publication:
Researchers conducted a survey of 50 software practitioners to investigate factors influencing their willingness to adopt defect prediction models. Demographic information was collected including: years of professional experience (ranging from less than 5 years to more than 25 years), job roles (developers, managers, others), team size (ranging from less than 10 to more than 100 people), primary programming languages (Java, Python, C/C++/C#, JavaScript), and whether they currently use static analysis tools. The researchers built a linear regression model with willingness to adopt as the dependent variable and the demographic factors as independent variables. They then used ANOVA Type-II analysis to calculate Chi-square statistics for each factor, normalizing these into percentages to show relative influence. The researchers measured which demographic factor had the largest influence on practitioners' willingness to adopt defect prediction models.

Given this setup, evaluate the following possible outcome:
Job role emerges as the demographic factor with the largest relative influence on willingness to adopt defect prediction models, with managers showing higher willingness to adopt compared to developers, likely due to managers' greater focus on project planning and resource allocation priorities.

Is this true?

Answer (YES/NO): NO